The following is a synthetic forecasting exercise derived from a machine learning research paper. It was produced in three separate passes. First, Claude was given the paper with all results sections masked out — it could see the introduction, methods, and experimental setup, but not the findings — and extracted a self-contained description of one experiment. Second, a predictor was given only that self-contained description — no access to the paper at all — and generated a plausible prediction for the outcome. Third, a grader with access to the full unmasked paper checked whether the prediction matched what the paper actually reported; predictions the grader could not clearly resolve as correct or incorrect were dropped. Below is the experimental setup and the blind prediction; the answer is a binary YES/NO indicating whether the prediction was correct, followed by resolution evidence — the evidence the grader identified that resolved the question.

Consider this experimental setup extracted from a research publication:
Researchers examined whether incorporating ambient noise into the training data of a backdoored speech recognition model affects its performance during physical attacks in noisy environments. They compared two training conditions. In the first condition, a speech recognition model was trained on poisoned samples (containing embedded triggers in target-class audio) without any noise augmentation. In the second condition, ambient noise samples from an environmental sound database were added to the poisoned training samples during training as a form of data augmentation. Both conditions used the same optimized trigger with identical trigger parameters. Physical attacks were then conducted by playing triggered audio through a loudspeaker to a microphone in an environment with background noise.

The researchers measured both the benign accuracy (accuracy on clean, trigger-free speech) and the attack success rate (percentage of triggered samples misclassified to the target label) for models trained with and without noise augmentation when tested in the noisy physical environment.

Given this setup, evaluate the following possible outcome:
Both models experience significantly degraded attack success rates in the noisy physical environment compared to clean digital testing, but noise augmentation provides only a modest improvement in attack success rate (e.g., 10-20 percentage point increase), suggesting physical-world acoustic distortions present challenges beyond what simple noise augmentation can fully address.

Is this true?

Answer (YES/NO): NO